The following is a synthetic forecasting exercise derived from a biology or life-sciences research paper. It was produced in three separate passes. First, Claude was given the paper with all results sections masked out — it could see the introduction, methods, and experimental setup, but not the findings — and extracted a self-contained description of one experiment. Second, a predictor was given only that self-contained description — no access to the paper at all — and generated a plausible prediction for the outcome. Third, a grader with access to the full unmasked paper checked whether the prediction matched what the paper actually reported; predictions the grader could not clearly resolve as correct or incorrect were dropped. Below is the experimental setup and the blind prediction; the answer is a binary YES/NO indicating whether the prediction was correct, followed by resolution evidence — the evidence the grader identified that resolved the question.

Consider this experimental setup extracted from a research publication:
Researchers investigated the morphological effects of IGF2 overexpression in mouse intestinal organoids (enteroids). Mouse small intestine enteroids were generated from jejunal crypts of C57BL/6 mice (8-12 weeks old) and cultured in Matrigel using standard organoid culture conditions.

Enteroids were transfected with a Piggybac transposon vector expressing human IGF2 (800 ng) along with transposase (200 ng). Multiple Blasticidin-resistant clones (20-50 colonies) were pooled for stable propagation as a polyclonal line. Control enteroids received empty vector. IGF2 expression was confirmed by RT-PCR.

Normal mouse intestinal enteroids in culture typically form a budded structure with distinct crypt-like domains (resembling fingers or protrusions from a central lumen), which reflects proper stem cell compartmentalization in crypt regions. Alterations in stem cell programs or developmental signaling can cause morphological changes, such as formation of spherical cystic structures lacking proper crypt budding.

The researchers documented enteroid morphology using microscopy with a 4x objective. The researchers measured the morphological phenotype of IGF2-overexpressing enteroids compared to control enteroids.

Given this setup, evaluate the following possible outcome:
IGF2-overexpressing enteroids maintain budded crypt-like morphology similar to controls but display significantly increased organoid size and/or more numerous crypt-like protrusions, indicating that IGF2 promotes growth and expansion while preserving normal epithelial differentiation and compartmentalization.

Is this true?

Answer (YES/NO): NO